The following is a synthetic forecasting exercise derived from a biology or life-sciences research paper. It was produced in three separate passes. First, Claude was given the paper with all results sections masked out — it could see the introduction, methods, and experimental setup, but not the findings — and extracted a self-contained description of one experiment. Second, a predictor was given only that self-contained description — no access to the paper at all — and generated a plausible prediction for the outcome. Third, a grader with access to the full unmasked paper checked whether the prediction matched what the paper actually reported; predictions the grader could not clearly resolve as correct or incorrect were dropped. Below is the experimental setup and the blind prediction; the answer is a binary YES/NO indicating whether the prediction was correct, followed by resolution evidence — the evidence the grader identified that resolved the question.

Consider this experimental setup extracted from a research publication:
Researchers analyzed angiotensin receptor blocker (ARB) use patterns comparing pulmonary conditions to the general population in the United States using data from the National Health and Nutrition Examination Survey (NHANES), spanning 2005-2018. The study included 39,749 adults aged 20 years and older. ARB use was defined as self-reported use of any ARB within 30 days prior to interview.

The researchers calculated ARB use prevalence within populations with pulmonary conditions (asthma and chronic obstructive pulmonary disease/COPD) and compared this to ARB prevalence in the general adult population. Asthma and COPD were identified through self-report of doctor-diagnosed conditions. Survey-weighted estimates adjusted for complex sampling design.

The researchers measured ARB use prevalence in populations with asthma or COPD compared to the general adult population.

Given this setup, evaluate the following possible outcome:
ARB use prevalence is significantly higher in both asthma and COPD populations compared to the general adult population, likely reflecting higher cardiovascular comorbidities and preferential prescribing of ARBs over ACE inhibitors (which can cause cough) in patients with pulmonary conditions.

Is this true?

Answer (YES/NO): NO